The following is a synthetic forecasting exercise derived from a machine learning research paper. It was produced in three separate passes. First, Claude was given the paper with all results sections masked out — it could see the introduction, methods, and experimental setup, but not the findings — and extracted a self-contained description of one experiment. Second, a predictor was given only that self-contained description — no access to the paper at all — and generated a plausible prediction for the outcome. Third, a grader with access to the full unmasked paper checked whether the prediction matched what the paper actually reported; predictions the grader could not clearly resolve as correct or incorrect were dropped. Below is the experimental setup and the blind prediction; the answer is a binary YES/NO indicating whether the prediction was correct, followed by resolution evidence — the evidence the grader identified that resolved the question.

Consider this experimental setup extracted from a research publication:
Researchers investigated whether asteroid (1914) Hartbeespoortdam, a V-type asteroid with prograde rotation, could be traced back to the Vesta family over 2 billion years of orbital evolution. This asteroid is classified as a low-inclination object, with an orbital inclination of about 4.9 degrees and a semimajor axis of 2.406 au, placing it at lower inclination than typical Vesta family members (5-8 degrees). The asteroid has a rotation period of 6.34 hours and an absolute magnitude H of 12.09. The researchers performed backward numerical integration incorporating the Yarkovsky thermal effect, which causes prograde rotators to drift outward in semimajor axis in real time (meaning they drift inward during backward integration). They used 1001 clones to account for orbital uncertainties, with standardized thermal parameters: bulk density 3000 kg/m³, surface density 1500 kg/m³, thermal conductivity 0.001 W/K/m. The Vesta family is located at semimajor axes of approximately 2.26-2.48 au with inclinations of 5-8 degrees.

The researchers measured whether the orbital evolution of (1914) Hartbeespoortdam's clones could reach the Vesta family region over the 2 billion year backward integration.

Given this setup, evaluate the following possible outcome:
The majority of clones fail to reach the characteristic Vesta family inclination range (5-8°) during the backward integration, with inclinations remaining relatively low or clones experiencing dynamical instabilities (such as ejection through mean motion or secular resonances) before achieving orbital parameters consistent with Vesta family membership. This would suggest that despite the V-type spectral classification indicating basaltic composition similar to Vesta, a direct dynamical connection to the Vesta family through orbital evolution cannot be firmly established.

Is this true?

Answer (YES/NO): YES